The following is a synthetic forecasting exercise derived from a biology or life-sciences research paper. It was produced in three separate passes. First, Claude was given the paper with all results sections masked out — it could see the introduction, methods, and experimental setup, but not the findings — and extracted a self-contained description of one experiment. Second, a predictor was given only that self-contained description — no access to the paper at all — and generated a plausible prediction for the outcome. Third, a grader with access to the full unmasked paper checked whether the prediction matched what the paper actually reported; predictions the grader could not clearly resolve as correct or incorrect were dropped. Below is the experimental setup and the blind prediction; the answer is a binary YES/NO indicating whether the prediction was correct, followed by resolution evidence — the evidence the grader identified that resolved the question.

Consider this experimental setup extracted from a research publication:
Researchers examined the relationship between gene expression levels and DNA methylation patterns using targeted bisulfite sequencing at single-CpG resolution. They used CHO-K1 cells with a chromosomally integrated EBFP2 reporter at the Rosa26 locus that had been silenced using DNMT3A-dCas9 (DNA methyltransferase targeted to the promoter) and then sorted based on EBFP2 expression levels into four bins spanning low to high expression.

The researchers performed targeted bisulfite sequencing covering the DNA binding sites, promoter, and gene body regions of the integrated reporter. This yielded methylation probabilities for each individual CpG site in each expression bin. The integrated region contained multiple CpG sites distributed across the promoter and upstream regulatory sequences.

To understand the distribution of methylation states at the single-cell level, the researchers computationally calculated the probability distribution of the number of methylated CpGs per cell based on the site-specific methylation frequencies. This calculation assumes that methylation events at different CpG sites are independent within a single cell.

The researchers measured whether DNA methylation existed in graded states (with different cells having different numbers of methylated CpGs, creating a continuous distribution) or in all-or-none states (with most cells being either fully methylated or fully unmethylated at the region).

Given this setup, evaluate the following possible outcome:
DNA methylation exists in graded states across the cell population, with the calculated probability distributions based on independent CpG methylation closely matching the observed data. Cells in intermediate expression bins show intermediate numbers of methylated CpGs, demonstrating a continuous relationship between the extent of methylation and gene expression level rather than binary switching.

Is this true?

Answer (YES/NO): YES